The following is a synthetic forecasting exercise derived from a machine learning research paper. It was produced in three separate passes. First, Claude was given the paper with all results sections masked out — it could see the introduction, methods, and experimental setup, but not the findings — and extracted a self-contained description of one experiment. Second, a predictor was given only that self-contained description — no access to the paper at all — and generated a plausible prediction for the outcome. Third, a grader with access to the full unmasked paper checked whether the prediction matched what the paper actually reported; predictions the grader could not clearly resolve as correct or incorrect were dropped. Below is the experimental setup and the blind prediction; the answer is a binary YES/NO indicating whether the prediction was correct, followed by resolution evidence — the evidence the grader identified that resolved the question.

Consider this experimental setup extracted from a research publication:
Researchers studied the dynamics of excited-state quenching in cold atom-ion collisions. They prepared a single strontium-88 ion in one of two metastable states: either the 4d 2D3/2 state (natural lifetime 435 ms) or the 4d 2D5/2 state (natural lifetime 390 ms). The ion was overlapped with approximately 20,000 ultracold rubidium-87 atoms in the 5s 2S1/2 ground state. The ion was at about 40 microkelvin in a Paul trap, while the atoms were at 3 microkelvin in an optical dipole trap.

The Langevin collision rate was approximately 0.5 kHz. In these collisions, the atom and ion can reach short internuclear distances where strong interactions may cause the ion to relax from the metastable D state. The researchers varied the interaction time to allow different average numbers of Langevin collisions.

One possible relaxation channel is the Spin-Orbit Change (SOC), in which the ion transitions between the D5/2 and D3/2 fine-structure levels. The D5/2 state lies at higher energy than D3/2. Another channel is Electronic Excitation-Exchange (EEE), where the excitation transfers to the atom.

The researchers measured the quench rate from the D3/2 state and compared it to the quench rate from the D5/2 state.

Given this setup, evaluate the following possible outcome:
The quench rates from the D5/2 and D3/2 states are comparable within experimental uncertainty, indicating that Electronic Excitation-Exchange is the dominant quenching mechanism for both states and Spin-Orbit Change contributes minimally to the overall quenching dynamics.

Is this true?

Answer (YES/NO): NO